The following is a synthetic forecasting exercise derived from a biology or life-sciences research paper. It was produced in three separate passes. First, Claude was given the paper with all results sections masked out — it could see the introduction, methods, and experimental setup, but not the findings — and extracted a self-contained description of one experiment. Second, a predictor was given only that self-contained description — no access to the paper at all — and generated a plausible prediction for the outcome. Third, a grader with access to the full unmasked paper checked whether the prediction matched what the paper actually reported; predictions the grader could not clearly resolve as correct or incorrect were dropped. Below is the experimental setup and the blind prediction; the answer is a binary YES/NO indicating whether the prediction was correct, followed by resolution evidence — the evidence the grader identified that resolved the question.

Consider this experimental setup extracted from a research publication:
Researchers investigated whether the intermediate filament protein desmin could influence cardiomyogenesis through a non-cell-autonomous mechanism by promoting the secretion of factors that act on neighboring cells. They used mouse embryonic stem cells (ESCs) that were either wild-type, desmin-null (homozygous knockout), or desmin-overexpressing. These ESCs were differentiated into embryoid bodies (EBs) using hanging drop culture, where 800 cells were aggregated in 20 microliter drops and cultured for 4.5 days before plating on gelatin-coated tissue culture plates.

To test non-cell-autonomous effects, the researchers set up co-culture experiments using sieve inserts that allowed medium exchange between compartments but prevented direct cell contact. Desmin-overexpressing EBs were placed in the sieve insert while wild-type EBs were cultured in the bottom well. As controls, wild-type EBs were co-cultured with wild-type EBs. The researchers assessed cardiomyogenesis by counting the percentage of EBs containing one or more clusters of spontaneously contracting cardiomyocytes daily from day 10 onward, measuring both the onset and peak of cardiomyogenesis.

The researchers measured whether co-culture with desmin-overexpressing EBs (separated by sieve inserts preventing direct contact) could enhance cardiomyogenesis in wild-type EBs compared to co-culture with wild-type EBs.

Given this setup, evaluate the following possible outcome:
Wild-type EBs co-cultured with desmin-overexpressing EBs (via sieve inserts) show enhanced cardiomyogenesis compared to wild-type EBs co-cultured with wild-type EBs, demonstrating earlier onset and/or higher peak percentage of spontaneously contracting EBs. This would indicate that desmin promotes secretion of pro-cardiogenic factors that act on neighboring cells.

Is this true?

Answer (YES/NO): YES